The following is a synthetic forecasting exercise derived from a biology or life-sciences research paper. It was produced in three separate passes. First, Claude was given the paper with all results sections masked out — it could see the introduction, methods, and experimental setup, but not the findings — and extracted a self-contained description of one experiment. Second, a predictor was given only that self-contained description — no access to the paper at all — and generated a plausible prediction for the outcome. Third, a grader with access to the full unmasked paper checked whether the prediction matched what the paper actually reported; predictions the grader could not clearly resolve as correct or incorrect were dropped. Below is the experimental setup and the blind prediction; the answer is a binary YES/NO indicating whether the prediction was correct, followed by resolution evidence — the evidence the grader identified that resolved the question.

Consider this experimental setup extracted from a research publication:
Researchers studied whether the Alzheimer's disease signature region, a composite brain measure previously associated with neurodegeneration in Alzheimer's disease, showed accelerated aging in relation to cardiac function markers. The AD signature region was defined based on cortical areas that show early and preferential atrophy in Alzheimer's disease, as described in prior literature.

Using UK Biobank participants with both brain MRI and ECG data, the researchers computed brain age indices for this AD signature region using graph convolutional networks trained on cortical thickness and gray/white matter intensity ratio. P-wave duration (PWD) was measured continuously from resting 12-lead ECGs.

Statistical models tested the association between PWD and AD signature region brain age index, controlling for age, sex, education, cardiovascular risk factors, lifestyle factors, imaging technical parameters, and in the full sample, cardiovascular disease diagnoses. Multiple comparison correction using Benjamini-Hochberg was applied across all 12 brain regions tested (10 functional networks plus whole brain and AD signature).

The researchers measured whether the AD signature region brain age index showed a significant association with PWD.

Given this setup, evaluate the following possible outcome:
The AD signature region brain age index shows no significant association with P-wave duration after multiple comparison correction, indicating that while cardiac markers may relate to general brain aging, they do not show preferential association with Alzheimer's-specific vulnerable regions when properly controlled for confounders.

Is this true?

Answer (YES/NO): YES